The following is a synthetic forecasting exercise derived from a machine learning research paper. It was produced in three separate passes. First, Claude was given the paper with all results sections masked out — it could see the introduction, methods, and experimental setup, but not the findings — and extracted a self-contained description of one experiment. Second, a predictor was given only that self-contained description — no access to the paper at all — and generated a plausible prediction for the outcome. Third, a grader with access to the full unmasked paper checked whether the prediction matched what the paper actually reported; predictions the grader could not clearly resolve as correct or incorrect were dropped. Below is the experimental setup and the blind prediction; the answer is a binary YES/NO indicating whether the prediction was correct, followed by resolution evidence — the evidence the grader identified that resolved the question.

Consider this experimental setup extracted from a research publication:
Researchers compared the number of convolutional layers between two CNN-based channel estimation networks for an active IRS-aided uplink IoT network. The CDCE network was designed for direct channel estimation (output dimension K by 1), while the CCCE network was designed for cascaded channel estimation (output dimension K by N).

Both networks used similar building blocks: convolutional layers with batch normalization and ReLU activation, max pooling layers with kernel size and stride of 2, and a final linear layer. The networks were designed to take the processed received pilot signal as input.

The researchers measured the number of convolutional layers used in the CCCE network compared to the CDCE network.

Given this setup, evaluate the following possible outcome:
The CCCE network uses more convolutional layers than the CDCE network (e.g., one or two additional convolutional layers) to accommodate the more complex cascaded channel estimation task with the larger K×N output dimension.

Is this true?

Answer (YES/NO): NO